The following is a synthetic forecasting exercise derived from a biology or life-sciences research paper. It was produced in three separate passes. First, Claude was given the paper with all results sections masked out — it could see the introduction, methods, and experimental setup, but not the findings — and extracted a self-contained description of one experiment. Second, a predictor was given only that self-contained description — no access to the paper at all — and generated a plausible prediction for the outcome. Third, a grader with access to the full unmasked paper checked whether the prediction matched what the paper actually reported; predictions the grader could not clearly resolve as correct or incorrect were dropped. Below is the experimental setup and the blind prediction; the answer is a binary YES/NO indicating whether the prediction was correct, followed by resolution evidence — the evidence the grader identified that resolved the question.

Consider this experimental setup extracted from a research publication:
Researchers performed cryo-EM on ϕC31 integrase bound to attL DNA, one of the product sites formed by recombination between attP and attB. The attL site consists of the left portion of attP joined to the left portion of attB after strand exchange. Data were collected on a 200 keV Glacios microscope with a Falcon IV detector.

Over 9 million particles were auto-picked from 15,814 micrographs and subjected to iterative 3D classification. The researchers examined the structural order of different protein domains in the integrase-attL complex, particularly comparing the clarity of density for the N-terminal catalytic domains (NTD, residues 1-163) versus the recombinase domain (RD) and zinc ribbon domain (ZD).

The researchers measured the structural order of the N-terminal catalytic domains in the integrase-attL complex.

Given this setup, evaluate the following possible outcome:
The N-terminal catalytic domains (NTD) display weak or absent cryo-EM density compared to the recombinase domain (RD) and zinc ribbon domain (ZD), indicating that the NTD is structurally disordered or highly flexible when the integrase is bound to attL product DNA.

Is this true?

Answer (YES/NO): NO